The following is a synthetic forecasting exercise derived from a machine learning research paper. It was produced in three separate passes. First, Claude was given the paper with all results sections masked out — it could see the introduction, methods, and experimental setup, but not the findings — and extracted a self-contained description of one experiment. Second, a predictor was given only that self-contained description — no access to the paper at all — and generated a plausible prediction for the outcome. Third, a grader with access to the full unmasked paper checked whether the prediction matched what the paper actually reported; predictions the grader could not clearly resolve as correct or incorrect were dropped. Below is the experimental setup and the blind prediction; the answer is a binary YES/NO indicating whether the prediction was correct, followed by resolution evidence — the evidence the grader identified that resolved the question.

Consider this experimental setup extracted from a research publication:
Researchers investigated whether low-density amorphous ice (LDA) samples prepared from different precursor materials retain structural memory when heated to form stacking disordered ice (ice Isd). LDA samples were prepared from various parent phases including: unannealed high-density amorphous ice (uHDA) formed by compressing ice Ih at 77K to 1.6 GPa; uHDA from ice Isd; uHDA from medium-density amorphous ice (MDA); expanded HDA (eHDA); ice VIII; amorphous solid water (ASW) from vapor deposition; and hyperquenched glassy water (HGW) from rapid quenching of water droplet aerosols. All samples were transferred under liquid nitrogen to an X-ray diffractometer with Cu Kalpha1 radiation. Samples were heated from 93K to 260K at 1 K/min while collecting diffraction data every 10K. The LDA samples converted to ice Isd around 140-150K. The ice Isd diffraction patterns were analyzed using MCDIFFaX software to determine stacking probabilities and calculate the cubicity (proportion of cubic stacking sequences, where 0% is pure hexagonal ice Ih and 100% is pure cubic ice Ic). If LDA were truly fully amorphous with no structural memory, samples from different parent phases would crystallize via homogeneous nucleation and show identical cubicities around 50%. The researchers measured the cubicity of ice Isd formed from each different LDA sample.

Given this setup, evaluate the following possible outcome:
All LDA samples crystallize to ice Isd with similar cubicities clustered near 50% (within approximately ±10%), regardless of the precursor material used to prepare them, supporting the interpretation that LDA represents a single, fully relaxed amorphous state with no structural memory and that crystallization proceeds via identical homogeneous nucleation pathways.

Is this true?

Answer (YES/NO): NO